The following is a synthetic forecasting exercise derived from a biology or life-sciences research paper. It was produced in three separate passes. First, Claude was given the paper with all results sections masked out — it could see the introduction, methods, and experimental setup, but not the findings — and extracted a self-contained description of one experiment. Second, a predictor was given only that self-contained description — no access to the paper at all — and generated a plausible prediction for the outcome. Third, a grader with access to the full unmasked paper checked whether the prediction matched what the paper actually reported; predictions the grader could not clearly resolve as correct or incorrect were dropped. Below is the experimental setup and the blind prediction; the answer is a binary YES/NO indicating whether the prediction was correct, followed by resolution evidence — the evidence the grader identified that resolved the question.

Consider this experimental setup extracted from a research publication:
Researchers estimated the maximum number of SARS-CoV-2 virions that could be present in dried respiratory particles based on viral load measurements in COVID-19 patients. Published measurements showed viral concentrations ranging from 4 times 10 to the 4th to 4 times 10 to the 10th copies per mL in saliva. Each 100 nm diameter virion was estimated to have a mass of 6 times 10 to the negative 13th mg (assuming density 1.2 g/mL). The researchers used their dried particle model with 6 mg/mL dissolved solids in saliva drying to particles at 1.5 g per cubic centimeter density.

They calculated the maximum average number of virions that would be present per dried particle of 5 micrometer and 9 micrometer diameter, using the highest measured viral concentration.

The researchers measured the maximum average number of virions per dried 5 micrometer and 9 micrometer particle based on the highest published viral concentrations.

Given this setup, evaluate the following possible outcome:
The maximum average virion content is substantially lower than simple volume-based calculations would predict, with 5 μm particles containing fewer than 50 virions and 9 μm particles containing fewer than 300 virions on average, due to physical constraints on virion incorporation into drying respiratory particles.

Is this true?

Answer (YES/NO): NO